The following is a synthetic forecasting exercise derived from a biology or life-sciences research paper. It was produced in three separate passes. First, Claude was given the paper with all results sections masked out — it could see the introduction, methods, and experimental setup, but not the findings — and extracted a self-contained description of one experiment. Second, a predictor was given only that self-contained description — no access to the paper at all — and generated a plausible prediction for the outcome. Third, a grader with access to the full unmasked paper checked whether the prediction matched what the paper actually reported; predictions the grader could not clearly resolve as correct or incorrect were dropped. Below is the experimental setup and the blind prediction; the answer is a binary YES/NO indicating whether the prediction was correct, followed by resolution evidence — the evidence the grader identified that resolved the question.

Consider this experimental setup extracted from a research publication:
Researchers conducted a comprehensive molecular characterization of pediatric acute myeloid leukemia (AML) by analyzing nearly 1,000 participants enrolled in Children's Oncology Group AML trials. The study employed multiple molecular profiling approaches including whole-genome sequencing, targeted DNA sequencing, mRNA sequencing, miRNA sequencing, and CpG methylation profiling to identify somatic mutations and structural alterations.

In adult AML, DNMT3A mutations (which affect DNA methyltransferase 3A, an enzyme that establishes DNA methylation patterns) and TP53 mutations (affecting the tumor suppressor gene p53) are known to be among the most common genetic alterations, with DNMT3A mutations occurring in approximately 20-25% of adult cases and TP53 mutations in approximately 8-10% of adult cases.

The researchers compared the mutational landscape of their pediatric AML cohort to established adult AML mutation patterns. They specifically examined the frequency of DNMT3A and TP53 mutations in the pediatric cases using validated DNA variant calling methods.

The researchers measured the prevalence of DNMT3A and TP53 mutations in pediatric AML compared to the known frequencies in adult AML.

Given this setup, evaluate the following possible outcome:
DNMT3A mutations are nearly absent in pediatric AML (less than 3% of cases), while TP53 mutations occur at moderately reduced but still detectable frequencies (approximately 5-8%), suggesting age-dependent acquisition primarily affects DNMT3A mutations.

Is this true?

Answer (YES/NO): NO